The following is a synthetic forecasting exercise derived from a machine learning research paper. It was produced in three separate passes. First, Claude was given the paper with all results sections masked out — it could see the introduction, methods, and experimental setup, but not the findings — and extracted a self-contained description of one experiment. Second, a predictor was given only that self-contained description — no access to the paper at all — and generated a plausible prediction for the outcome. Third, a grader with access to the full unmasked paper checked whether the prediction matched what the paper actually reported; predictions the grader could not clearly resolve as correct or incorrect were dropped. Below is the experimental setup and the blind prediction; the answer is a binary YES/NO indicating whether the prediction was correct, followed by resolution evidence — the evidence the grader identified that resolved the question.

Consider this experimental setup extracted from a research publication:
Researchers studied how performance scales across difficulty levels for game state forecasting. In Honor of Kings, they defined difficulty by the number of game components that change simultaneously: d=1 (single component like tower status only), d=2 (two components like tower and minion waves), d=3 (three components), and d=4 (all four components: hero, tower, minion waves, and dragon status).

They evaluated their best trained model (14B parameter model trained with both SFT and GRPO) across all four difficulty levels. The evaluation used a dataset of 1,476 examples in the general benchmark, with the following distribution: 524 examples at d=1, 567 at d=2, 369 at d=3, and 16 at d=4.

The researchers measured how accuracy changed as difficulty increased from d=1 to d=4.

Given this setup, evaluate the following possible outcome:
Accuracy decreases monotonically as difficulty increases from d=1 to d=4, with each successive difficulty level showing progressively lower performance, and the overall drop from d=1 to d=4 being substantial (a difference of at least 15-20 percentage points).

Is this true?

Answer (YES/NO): YES